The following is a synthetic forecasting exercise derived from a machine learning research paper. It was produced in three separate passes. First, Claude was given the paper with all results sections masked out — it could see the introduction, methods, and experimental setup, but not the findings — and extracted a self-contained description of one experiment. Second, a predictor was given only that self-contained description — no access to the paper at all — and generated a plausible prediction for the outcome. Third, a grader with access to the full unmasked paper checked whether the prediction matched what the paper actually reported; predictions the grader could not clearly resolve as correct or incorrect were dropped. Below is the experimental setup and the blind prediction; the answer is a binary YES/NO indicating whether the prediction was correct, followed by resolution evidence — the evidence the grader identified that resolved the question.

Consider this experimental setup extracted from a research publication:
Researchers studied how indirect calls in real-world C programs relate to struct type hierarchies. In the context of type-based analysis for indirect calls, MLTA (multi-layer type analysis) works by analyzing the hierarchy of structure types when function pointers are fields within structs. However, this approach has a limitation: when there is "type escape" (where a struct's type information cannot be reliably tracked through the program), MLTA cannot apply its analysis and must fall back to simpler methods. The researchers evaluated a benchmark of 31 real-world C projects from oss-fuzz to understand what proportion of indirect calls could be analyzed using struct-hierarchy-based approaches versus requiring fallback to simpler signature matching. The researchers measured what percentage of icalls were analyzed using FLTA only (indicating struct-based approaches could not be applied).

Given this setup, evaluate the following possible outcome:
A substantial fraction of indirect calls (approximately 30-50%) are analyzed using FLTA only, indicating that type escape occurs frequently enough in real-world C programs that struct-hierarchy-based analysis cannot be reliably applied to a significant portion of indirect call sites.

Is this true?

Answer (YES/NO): YES